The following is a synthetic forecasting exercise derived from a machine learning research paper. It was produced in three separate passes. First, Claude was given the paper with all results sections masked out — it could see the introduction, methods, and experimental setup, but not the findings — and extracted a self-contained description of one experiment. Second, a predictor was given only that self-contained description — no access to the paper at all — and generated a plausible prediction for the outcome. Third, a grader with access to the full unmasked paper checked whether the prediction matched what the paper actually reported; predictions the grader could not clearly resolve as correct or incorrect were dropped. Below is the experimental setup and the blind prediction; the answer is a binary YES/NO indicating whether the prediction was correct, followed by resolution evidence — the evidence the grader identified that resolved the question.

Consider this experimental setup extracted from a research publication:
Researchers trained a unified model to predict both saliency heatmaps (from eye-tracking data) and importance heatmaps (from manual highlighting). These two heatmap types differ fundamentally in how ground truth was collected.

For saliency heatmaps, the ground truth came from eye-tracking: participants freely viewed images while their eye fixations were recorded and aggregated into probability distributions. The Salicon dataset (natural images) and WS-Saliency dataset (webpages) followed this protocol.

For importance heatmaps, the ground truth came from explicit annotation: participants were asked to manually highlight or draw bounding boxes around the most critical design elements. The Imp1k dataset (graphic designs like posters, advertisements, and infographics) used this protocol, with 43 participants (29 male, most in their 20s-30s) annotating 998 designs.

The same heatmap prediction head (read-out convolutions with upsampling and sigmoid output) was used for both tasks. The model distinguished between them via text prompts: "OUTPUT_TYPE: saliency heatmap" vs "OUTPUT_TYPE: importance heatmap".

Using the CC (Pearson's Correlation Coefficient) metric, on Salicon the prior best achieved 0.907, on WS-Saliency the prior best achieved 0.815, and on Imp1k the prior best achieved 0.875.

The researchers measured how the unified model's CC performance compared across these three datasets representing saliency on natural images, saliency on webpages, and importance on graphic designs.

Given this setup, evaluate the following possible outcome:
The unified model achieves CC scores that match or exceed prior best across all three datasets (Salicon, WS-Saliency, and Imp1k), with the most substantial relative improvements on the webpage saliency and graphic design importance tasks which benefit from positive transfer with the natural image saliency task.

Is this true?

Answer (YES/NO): NO